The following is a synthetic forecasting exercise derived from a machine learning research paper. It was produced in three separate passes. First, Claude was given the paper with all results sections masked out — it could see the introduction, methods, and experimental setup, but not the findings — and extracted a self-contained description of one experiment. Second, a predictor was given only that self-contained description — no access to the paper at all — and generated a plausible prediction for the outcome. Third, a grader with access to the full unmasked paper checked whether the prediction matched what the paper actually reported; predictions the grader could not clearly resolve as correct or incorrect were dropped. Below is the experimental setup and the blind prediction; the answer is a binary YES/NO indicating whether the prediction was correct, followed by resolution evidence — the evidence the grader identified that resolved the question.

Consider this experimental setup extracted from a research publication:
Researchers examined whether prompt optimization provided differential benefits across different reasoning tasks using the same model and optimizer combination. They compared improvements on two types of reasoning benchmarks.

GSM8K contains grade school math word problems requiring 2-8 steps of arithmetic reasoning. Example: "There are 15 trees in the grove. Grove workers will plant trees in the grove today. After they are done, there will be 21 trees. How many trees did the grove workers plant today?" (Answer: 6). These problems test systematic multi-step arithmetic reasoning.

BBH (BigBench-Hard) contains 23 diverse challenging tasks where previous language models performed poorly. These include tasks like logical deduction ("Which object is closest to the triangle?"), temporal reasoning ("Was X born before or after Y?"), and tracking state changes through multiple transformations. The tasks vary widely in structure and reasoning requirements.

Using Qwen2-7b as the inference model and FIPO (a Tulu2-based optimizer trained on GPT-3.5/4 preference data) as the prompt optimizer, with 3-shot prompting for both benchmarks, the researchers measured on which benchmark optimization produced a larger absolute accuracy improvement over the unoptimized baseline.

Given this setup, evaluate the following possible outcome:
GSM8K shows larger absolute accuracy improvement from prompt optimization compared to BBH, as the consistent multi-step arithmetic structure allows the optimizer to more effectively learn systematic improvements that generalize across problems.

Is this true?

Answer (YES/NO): YES